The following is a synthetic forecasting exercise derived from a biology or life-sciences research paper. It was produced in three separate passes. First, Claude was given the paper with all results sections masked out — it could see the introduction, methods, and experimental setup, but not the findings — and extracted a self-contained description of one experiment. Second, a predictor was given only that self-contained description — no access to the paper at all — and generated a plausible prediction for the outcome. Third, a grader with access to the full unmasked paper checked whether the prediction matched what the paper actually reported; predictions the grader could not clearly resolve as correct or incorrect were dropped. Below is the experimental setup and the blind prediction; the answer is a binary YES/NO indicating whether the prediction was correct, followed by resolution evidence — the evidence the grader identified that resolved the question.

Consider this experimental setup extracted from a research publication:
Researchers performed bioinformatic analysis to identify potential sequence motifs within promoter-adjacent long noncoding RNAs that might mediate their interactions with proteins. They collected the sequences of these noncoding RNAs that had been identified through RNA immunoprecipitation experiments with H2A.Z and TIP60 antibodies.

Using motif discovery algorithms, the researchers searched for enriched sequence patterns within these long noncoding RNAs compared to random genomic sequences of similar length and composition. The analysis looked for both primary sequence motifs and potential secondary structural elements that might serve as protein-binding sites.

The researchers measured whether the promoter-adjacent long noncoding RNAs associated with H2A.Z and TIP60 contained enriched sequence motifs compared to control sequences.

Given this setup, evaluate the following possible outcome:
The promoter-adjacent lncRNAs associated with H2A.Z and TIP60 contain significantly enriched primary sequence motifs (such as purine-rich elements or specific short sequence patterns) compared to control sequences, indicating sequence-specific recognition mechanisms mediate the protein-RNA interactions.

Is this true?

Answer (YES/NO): YES